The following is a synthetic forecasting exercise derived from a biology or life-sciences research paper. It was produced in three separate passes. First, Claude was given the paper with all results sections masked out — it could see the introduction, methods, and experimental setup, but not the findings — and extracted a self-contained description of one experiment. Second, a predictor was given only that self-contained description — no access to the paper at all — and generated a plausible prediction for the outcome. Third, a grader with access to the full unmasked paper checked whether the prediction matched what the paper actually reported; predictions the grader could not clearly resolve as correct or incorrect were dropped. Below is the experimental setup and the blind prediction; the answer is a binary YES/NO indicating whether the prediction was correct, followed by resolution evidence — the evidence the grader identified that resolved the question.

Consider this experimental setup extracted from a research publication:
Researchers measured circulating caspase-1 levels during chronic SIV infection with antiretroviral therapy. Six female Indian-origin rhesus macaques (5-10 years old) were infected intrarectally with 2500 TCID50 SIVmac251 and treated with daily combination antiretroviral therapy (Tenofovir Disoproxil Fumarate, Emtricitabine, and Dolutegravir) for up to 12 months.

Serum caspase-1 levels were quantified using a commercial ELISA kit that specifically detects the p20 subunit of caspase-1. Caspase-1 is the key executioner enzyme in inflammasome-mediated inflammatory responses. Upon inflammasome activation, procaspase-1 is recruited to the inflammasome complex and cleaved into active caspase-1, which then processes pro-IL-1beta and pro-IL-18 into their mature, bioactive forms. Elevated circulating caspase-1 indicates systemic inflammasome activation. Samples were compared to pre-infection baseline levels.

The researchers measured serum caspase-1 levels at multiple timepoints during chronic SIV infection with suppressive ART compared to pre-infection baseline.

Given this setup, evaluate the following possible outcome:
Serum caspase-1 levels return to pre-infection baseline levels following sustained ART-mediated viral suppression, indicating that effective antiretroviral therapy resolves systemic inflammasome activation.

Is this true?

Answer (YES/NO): NO